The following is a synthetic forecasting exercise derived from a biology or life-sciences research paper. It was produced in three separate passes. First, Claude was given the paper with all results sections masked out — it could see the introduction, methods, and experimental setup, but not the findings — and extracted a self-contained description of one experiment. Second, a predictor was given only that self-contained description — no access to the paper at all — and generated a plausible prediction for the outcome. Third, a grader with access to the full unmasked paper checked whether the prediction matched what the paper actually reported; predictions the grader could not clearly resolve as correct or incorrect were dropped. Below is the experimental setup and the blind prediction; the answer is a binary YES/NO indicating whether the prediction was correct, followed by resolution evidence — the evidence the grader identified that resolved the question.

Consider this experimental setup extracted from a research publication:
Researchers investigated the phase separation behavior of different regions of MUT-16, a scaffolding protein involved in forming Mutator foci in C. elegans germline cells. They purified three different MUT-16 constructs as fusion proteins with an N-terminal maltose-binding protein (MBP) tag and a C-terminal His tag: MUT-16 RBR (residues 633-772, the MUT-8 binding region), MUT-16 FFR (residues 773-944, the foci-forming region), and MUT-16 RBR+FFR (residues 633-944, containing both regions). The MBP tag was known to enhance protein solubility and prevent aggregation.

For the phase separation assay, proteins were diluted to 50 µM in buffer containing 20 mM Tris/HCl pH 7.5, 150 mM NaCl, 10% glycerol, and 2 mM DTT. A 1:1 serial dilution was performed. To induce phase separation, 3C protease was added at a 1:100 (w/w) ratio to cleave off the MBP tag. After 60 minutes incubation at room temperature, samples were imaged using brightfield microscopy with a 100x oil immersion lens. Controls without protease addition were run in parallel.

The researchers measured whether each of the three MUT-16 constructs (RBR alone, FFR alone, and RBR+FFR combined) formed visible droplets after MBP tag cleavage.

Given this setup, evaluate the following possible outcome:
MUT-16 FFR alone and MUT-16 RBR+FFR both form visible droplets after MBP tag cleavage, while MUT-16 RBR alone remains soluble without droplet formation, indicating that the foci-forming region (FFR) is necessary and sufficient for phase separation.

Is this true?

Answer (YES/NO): YES